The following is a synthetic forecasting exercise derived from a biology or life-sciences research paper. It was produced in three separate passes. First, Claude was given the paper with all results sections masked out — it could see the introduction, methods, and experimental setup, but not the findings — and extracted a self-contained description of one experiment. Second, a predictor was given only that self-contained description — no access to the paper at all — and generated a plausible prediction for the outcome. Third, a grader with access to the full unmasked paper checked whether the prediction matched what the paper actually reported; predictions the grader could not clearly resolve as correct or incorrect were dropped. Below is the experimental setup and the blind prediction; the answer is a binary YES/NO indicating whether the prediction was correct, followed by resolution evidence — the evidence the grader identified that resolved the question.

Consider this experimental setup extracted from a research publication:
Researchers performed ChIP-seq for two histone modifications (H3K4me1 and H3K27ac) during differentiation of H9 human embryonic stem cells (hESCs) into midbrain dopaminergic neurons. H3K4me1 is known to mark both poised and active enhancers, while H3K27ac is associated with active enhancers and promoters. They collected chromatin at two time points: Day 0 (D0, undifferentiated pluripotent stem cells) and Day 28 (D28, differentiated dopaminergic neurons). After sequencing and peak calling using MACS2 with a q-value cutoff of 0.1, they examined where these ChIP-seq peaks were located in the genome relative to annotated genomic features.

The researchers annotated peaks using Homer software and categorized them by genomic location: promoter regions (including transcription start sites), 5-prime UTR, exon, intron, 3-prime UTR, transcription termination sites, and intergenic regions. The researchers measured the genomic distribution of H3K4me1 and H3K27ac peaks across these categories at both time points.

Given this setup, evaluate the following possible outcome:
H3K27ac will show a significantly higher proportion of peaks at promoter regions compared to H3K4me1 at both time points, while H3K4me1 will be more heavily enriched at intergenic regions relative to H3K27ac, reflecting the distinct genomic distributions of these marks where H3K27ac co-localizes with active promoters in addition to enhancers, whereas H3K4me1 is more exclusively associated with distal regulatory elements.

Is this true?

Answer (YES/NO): NO